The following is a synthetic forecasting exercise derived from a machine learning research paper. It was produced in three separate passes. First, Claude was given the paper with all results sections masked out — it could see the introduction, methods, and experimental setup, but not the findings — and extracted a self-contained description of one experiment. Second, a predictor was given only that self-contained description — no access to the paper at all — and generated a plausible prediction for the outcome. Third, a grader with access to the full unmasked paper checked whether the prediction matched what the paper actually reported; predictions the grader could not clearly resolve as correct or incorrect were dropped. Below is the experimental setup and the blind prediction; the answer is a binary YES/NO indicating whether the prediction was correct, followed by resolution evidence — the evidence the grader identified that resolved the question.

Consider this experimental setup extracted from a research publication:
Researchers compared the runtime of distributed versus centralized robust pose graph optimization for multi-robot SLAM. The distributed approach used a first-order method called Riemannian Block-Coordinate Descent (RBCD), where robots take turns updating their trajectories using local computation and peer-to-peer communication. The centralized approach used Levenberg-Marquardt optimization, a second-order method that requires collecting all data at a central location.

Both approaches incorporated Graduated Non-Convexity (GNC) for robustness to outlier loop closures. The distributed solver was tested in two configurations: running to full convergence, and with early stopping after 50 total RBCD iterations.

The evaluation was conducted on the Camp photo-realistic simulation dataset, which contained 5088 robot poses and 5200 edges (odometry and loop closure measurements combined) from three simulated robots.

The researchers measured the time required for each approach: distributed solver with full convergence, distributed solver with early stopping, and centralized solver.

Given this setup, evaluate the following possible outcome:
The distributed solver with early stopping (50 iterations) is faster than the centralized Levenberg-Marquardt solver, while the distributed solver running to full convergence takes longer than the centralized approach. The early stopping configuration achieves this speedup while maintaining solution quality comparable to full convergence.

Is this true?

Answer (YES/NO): NO